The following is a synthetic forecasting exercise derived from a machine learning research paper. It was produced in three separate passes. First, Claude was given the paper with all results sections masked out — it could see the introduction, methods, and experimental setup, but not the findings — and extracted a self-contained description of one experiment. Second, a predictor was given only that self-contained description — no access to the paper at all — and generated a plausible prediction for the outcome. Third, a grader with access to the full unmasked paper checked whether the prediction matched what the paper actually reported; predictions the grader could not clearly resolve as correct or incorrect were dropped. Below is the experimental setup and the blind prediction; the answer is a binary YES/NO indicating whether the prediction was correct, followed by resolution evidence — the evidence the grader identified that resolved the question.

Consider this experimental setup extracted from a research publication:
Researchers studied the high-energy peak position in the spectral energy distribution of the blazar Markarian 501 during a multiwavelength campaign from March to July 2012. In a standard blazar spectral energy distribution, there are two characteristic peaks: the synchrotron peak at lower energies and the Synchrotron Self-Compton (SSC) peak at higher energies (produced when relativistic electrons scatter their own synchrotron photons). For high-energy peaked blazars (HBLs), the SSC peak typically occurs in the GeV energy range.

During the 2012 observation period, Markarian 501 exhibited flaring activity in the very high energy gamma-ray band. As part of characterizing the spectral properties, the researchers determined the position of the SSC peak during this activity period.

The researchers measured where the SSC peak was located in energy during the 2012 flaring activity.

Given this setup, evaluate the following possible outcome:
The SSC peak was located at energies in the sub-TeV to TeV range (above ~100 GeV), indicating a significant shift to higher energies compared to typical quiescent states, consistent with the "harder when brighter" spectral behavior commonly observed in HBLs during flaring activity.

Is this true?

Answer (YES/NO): YES